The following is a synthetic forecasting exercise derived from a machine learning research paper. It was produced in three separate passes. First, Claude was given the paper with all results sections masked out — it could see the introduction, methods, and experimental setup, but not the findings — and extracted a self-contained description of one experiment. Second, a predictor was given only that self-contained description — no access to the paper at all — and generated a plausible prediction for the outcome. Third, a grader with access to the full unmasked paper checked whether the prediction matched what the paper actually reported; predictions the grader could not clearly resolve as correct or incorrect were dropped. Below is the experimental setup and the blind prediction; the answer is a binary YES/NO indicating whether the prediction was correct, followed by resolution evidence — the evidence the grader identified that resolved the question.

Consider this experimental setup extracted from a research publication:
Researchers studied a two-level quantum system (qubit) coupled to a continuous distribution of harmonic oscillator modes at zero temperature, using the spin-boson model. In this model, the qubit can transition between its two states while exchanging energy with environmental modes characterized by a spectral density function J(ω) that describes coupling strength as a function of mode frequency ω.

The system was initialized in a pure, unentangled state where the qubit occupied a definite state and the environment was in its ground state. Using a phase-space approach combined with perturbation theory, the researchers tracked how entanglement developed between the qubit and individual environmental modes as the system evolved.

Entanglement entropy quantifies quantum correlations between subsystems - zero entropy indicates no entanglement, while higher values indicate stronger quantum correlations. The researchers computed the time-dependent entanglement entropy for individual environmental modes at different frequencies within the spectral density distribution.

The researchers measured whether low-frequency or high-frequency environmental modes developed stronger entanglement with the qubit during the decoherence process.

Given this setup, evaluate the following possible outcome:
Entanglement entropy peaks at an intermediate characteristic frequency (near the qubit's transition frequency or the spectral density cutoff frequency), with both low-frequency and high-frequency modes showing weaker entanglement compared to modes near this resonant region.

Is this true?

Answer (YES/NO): NO